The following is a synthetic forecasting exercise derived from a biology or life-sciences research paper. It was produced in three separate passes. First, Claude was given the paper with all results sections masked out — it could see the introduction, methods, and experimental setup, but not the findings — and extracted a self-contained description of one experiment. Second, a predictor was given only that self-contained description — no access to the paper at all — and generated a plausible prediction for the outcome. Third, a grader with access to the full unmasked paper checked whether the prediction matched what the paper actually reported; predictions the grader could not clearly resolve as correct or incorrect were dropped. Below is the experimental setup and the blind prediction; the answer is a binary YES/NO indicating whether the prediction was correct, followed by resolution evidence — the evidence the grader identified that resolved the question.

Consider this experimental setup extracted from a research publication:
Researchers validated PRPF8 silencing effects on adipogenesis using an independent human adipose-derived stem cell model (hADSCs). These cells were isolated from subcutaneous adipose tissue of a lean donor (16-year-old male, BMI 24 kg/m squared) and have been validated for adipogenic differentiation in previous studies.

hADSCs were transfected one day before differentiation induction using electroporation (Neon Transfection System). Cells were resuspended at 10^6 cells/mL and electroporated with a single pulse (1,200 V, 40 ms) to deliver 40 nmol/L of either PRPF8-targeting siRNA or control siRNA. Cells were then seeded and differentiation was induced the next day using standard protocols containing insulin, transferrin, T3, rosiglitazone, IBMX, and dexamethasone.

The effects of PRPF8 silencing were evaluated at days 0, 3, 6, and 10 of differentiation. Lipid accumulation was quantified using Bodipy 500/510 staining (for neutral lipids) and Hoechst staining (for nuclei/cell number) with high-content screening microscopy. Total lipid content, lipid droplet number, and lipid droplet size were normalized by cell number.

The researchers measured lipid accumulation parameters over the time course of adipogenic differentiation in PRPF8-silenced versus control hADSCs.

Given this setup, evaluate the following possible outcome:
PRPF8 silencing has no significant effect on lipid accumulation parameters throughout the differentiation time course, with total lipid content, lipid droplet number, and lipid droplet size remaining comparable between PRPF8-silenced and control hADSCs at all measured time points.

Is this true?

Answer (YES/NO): NO